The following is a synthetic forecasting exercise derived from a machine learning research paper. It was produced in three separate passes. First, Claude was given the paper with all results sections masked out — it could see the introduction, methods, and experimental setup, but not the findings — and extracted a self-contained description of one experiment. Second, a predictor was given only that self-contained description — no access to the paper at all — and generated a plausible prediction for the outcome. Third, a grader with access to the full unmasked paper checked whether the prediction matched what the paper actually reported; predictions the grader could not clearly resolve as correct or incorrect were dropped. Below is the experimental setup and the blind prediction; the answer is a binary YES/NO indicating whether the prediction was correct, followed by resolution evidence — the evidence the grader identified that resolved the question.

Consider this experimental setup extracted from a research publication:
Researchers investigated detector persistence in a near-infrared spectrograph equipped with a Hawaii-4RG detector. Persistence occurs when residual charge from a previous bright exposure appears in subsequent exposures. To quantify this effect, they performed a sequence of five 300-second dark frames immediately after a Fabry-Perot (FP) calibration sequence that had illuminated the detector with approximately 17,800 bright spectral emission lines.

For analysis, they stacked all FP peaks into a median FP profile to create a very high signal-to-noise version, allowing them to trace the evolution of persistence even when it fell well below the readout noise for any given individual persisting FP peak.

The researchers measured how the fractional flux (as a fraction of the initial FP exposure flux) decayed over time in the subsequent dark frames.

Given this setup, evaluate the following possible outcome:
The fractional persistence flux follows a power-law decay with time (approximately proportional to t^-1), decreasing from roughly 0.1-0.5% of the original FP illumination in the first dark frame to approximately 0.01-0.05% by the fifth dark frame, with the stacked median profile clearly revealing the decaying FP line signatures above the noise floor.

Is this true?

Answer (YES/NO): NO